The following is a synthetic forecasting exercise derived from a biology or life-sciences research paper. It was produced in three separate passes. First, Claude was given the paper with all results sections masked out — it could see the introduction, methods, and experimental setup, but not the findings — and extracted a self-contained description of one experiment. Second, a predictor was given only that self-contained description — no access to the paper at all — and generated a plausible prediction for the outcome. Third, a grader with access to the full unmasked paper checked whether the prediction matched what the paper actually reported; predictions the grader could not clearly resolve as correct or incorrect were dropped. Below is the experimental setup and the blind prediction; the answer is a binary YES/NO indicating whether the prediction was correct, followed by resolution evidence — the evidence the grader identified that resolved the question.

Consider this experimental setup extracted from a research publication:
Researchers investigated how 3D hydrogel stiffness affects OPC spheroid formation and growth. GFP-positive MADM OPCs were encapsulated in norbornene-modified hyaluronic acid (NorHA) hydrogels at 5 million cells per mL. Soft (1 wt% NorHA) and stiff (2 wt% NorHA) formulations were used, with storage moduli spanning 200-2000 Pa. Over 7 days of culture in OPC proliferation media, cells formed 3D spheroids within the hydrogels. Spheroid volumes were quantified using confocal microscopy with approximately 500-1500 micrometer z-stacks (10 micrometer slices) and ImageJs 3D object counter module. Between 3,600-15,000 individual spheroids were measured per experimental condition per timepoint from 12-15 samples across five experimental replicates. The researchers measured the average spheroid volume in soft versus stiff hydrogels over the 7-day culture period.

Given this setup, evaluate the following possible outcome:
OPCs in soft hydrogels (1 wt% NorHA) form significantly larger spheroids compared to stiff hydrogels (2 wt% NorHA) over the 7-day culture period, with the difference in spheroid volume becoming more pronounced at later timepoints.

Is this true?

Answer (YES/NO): NO